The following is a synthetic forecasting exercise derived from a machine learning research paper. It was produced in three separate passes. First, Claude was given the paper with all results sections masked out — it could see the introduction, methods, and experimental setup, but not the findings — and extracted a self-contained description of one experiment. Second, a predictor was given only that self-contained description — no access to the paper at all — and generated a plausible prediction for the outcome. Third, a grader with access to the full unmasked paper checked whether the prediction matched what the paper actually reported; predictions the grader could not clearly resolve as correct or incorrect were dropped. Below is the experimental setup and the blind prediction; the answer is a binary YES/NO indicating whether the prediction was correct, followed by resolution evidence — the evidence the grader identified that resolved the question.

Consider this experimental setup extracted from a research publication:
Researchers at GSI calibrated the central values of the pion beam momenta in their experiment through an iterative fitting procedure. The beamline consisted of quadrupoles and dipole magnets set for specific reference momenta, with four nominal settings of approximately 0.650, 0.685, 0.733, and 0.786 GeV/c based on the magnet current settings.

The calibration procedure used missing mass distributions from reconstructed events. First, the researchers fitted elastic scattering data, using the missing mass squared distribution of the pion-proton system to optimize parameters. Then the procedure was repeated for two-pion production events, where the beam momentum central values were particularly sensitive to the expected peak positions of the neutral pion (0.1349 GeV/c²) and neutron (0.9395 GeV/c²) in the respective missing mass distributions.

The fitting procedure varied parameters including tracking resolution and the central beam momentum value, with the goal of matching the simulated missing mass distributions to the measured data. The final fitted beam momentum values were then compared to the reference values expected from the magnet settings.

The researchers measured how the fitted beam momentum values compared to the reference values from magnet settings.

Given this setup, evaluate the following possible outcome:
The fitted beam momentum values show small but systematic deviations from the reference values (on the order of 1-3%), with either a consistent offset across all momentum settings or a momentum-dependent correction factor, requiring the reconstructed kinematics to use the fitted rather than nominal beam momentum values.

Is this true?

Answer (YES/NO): YES